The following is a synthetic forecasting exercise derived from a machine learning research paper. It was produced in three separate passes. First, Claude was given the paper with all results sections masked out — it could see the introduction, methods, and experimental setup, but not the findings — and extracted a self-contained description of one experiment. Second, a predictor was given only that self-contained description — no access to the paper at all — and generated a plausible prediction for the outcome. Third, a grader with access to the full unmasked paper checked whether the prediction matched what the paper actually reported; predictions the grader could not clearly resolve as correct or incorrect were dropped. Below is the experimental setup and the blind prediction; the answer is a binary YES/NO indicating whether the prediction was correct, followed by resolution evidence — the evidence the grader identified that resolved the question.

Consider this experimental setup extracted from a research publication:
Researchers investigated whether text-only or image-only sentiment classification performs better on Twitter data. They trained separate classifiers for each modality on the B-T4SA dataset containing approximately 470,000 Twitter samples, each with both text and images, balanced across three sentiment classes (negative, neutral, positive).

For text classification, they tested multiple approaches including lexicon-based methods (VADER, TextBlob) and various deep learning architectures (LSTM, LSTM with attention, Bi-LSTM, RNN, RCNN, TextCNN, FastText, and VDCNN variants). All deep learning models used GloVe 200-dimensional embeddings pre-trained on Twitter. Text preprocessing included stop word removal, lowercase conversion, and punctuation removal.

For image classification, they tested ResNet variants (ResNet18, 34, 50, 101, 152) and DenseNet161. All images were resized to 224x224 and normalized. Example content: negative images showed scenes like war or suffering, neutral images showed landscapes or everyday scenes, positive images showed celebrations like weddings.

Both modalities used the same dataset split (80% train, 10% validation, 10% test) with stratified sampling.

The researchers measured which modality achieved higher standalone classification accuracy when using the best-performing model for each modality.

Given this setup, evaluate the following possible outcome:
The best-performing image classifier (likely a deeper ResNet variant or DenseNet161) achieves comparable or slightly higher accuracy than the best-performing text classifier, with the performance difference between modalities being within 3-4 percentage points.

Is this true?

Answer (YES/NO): NO